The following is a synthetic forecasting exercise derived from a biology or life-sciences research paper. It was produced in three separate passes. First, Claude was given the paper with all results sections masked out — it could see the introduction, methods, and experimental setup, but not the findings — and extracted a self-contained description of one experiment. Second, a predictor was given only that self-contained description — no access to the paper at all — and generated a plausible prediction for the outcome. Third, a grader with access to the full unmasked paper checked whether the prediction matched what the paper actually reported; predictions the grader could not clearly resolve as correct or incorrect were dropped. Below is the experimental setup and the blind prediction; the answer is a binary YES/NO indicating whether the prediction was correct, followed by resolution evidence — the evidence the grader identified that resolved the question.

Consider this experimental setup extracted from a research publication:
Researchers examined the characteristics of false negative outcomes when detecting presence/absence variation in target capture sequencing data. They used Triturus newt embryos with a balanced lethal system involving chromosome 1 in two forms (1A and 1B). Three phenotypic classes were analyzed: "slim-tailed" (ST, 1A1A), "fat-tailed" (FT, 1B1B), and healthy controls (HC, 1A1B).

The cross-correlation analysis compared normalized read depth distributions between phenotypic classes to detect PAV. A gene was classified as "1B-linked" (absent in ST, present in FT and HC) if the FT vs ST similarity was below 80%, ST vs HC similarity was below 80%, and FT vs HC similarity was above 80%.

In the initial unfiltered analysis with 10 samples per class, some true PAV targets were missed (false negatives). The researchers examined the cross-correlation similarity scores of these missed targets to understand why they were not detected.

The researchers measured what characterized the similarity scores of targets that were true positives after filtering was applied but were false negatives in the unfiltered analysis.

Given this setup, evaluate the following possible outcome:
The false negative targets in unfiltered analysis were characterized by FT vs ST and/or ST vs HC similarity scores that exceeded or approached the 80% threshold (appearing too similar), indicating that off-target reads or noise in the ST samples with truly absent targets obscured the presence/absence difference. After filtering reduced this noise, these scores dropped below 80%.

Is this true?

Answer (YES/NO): YES